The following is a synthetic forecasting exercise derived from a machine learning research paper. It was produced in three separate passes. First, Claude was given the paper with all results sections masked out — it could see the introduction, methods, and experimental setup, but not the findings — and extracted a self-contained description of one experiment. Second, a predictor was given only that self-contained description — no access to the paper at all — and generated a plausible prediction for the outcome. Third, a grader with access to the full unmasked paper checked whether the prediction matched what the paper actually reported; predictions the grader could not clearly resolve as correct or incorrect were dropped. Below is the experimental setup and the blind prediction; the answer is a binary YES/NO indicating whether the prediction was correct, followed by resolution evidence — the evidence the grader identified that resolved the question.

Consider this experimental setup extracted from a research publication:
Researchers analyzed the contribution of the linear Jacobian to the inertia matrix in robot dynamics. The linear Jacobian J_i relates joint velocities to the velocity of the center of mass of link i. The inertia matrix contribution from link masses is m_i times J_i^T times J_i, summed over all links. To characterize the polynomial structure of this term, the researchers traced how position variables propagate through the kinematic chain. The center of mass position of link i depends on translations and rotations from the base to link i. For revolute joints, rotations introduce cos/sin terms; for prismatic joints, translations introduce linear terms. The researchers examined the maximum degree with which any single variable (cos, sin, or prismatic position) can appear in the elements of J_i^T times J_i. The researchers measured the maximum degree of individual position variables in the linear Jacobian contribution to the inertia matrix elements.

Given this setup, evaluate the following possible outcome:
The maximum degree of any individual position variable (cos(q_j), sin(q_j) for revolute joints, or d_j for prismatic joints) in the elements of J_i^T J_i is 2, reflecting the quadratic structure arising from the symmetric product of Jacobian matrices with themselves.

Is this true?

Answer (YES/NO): YES